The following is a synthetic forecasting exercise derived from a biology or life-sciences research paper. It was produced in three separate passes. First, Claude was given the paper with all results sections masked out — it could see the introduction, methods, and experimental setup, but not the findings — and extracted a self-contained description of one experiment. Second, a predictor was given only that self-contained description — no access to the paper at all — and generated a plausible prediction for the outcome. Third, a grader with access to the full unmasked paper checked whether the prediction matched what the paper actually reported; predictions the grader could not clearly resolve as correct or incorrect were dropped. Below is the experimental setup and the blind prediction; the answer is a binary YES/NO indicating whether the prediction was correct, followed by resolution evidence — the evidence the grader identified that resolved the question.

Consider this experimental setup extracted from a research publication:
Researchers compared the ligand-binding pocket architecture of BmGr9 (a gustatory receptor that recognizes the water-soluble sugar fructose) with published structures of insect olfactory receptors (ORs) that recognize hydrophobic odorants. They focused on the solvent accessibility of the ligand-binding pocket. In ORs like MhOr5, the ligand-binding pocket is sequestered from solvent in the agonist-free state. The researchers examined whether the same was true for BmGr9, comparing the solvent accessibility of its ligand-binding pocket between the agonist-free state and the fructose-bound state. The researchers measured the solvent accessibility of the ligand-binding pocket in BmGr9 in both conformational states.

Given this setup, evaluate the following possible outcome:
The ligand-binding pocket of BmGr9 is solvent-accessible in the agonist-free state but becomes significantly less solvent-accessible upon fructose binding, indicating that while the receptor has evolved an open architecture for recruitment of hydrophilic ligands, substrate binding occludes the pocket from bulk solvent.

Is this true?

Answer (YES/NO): NO